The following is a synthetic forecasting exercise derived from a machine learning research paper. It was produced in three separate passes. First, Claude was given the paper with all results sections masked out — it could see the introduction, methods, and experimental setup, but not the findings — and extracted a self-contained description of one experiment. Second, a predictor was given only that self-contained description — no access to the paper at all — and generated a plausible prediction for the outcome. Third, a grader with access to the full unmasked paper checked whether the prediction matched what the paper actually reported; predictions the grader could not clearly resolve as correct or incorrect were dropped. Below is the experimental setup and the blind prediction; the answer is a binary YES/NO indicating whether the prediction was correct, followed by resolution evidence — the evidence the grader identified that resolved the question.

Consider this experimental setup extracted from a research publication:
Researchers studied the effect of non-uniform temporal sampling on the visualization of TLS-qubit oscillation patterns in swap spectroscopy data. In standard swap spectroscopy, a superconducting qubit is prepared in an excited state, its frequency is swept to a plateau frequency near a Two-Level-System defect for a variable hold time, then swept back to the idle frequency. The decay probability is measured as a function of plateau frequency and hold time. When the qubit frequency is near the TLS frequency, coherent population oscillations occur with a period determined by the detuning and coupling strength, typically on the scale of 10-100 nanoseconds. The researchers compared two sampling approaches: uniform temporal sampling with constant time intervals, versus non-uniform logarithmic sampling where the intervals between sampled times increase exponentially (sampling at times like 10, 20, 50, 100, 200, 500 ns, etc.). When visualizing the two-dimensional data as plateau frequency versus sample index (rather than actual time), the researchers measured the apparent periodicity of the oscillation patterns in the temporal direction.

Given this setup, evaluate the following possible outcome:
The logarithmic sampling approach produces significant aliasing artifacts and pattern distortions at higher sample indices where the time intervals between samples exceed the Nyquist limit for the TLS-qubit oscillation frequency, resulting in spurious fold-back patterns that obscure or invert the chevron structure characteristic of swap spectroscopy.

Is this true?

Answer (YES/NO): NO